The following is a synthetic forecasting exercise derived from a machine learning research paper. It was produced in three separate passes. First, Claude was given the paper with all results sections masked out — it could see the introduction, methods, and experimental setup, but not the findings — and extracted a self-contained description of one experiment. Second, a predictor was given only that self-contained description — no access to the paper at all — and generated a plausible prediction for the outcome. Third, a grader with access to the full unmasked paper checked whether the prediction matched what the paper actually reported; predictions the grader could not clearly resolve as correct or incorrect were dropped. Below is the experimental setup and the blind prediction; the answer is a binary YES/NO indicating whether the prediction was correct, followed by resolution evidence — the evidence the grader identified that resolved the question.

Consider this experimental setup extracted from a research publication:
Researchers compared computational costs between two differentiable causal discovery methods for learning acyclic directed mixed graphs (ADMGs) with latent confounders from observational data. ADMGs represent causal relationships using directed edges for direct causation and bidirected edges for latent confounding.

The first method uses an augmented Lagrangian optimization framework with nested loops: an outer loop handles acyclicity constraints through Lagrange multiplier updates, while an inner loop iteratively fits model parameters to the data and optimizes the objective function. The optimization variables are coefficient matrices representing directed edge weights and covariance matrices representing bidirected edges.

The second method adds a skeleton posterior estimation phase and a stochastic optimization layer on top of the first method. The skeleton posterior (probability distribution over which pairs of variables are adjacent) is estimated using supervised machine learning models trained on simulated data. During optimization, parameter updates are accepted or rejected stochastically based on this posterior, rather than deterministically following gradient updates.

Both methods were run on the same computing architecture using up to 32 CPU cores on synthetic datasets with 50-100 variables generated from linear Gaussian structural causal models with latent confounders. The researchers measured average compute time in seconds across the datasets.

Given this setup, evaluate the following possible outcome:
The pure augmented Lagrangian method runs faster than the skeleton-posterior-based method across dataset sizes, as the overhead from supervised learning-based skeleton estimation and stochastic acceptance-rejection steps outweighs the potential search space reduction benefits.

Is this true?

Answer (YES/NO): NO